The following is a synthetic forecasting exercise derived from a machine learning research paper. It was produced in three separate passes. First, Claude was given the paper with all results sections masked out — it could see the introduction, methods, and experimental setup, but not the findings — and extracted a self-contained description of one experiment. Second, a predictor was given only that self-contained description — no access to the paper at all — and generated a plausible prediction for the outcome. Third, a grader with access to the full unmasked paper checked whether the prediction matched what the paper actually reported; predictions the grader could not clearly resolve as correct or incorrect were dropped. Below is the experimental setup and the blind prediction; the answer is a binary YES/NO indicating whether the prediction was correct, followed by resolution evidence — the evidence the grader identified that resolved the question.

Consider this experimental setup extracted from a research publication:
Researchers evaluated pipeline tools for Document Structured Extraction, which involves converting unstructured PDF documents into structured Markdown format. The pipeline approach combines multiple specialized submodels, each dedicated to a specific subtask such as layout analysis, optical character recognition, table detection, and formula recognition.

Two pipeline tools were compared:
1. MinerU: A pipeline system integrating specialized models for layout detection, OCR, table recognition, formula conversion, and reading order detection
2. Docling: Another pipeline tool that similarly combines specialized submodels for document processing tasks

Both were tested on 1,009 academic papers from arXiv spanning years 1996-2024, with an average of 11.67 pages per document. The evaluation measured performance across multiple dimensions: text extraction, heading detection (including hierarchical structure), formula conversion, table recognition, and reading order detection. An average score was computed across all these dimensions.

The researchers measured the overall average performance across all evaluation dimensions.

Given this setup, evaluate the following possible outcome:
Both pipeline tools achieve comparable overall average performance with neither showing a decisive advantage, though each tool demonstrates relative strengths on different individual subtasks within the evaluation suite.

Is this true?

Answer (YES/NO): NO